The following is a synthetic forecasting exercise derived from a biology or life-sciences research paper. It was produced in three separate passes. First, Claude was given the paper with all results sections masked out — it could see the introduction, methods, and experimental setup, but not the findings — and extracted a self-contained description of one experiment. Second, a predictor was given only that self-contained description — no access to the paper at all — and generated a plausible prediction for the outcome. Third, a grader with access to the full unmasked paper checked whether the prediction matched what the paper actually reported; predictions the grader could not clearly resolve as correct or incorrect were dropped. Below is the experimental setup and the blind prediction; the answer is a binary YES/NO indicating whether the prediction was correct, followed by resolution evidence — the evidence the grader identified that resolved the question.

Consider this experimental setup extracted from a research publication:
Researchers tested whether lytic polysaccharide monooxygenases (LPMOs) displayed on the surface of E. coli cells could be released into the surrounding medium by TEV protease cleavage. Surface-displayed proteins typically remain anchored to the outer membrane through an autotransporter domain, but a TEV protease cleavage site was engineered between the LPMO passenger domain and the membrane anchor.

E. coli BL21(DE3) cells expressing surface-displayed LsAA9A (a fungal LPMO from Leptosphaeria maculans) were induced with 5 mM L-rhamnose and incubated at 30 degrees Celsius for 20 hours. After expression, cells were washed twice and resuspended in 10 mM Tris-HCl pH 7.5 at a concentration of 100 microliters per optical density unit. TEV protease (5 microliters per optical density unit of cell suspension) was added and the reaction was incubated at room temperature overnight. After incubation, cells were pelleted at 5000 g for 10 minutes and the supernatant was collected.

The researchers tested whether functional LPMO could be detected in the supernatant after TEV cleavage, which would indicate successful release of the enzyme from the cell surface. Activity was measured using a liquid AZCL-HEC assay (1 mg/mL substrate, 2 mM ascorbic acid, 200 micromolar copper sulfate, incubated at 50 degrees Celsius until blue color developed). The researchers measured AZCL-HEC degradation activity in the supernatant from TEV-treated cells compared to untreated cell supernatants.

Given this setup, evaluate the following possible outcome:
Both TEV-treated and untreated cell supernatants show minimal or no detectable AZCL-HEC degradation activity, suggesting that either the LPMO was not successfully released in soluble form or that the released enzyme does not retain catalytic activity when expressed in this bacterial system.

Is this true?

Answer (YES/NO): NO